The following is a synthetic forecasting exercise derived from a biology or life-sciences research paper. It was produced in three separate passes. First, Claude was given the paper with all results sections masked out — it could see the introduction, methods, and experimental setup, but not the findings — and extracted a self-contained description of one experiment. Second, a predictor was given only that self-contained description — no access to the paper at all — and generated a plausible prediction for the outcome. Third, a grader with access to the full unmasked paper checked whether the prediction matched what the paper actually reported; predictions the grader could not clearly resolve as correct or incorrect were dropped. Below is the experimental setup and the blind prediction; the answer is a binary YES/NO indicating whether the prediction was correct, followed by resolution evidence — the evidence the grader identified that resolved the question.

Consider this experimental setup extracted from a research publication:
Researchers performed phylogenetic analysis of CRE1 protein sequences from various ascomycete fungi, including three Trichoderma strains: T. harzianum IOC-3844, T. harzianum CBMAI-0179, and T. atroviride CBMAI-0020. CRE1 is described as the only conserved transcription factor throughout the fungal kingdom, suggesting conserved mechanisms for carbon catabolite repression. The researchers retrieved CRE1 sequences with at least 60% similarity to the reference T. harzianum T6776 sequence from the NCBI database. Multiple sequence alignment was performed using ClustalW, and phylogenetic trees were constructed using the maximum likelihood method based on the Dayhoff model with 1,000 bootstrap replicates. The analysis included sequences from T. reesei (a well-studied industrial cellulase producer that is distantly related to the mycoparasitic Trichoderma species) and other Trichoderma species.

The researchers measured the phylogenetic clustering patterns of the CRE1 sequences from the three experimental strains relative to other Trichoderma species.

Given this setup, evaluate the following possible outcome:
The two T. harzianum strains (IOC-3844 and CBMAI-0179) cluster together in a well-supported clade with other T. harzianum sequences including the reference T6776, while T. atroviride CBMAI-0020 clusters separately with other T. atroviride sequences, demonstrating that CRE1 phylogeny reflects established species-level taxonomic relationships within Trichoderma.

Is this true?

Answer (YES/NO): YES